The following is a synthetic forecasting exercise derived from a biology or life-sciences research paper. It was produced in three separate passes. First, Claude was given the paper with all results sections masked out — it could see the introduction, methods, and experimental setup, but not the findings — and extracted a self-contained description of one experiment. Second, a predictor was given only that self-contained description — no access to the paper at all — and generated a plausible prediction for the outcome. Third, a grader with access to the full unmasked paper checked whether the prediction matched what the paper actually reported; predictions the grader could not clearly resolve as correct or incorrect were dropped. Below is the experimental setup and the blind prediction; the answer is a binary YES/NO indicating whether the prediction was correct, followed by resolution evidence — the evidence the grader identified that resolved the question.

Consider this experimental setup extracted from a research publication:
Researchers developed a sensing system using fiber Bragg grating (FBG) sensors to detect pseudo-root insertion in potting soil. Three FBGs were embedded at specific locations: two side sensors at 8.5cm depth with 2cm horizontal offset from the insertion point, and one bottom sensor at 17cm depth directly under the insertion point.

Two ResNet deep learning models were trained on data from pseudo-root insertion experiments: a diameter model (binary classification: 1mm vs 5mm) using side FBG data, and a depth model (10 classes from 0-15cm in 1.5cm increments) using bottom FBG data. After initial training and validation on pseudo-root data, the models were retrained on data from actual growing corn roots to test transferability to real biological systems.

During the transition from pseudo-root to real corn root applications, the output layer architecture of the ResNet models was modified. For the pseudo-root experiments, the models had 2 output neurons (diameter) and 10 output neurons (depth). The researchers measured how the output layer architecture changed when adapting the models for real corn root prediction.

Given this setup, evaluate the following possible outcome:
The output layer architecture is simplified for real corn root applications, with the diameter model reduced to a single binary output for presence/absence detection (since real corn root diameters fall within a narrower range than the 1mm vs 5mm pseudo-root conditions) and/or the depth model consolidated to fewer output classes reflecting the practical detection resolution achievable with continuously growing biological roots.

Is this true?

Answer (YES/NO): NO